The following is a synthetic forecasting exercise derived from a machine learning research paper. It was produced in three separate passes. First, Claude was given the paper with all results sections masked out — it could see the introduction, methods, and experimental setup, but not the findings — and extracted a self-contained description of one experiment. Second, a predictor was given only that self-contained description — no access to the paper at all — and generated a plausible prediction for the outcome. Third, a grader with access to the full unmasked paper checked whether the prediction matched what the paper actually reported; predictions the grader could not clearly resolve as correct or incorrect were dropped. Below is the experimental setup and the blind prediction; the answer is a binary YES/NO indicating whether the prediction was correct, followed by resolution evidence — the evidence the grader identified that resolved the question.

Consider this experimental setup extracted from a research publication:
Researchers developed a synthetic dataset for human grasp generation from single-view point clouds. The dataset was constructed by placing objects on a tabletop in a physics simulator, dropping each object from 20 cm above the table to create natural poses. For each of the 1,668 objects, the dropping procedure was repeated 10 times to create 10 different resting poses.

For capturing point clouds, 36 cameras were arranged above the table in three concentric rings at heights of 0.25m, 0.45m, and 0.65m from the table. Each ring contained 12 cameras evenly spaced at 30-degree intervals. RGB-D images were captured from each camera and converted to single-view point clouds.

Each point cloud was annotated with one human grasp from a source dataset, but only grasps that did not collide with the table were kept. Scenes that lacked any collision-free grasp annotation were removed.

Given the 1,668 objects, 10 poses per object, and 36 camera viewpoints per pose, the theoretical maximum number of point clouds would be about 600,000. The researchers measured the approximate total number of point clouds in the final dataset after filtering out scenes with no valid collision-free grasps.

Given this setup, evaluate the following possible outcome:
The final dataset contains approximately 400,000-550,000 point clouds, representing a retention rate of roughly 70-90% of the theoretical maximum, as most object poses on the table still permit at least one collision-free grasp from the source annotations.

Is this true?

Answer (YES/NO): NO